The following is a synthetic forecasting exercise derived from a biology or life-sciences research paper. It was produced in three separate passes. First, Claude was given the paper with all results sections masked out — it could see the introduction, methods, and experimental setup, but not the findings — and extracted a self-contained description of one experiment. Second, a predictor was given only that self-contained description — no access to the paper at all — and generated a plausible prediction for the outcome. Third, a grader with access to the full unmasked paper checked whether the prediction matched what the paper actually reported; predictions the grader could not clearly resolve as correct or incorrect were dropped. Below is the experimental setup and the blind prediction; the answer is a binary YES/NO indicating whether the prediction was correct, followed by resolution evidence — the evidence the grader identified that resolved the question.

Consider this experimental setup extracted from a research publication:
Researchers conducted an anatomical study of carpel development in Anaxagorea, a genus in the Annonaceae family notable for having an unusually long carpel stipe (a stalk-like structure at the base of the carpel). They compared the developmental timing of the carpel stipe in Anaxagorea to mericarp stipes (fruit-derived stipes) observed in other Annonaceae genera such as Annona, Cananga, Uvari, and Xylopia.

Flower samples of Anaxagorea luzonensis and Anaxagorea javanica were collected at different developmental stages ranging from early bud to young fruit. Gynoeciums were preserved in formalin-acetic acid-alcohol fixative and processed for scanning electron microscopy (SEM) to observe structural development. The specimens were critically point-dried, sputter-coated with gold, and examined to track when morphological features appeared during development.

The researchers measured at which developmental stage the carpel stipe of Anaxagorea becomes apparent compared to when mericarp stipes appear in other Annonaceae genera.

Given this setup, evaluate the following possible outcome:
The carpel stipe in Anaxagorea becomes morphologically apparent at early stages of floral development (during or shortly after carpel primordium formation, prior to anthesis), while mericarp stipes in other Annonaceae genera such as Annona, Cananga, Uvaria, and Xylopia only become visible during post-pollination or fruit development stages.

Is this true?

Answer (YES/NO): YES